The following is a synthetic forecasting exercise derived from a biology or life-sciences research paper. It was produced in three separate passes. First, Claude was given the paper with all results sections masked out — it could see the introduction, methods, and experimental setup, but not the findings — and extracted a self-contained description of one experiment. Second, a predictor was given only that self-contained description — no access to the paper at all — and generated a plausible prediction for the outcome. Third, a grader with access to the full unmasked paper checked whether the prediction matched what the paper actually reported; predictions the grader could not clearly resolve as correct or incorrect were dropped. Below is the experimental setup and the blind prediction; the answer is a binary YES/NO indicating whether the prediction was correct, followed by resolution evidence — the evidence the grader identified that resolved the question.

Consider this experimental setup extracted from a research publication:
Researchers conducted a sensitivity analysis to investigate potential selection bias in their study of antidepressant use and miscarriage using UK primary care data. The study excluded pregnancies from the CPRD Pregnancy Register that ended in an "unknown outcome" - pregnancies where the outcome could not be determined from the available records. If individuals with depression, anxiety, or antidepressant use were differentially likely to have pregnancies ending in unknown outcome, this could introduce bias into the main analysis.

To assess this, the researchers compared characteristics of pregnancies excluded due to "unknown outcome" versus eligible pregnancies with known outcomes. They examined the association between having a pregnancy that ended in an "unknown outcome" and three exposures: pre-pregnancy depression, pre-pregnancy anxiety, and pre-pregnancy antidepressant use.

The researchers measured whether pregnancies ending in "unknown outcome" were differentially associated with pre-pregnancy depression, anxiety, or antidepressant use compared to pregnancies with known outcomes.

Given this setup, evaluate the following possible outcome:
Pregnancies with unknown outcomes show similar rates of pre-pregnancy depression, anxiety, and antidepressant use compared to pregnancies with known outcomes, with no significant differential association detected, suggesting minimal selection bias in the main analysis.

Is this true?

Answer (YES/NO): NO